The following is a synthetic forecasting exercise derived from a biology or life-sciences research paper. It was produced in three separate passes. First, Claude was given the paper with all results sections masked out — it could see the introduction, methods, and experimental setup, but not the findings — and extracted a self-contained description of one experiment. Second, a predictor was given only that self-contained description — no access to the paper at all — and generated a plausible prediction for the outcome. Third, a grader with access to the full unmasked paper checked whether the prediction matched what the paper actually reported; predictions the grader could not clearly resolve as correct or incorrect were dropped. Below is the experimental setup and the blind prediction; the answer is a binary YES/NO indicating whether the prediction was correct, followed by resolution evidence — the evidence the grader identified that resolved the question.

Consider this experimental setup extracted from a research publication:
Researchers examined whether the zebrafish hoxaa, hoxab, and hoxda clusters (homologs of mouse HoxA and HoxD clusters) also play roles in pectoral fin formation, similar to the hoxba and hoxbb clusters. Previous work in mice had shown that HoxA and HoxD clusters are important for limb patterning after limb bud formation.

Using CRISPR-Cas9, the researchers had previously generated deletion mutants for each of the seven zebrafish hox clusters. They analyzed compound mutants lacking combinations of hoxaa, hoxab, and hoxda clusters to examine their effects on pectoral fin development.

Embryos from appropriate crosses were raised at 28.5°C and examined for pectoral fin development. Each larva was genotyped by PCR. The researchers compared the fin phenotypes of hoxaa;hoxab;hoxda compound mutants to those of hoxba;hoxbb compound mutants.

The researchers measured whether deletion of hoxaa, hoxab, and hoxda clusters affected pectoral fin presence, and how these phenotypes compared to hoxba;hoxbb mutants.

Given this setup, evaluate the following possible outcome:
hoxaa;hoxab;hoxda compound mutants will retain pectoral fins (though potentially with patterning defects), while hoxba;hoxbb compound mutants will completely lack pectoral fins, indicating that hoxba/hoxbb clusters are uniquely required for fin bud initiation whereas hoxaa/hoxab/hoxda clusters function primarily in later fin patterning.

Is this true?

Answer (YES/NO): YES